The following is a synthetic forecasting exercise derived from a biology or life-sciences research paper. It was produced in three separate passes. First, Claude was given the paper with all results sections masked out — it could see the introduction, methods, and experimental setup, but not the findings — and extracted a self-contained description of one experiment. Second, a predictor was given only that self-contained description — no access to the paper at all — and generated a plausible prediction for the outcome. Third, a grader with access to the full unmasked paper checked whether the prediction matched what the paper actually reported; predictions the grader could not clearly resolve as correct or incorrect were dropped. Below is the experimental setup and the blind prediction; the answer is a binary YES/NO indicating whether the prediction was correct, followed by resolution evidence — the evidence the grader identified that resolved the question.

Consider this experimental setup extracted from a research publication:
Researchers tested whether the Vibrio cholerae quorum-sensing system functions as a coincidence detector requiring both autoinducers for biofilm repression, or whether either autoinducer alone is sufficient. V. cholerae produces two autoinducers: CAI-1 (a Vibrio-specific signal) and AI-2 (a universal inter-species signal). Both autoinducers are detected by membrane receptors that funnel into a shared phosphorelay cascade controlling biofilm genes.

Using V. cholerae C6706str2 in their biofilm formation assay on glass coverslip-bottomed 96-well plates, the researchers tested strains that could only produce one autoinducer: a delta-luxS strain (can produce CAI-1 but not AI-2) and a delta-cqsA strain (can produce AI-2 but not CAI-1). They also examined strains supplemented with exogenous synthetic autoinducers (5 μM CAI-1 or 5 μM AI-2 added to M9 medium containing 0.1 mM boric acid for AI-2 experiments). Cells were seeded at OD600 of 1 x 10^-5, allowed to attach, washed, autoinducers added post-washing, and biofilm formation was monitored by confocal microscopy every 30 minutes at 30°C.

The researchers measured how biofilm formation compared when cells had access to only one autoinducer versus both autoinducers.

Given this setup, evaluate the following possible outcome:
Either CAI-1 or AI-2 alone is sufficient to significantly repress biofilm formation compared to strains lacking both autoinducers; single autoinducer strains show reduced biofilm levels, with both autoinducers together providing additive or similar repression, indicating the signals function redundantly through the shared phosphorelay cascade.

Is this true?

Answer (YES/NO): NO